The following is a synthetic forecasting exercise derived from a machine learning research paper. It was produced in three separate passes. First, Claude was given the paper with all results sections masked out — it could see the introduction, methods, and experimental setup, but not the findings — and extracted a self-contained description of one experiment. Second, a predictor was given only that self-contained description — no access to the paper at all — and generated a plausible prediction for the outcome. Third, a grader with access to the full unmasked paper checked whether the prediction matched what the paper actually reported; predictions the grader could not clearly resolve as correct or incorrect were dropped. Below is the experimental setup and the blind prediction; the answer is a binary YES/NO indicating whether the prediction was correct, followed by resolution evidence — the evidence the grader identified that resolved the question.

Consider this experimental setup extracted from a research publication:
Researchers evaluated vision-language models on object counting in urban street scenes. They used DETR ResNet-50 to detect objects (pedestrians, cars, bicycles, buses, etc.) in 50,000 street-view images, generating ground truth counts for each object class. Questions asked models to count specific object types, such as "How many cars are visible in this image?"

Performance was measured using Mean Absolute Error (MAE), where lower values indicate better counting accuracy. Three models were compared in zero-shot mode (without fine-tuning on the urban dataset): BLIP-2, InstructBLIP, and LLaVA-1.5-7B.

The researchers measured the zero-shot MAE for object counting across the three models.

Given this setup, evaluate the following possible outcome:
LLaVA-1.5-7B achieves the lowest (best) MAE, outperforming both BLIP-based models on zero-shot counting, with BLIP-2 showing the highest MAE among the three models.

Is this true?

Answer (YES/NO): NO